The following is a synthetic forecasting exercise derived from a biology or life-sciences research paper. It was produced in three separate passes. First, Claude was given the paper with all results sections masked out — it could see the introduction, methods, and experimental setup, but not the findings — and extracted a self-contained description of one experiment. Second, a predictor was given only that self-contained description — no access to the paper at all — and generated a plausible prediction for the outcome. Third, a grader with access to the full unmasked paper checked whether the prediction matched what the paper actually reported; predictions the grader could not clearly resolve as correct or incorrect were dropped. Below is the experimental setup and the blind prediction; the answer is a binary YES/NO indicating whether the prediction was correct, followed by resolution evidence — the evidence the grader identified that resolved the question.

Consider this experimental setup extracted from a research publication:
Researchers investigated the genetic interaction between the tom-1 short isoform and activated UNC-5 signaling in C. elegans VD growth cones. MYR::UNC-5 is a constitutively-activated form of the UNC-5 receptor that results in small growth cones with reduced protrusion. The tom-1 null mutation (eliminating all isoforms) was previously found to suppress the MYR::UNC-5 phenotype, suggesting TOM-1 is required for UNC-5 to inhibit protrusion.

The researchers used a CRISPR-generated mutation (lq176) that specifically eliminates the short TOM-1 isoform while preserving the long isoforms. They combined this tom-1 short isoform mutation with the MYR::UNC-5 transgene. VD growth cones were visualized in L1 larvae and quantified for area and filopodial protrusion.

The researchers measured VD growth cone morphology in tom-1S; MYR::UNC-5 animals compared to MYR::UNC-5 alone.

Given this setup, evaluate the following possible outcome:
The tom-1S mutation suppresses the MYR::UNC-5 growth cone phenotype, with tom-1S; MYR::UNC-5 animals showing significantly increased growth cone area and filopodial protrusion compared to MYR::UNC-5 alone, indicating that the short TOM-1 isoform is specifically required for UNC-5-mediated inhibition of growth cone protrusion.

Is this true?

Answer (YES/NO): YES